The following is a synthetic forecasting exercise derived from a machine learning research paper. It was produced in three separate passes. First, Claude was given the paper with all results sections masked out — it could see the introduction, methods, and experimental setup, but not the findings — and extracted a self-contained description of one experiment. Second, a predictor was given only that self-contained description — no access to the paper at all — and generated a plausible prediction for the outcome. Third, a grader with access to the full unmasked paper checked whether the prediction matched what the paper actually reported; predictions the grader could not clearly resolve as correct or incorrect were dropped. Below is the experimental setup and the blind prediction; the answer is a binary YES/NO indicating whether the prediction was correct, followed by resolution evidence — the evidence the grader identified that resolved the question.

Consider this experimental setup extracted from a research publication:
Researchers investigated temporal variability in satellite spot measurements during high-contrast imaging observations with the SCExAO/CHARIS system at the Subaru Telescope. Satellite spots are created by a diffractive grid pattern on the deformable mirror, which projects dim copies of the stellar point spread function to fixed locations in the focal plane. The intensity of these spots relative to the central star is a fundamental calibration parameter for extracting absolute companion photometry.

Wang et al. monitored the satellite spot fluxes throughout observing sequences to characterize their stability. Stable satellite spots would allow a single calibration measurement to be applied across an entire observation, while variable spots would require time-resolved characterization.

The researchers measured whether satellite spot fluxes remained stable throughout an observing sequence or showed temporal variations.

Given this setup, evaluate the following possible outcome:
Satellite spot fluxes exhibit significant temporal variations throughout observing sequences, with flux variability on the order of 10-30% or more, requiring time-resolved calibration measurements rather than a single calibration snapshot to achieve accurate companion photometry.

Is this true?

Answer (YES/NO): NO